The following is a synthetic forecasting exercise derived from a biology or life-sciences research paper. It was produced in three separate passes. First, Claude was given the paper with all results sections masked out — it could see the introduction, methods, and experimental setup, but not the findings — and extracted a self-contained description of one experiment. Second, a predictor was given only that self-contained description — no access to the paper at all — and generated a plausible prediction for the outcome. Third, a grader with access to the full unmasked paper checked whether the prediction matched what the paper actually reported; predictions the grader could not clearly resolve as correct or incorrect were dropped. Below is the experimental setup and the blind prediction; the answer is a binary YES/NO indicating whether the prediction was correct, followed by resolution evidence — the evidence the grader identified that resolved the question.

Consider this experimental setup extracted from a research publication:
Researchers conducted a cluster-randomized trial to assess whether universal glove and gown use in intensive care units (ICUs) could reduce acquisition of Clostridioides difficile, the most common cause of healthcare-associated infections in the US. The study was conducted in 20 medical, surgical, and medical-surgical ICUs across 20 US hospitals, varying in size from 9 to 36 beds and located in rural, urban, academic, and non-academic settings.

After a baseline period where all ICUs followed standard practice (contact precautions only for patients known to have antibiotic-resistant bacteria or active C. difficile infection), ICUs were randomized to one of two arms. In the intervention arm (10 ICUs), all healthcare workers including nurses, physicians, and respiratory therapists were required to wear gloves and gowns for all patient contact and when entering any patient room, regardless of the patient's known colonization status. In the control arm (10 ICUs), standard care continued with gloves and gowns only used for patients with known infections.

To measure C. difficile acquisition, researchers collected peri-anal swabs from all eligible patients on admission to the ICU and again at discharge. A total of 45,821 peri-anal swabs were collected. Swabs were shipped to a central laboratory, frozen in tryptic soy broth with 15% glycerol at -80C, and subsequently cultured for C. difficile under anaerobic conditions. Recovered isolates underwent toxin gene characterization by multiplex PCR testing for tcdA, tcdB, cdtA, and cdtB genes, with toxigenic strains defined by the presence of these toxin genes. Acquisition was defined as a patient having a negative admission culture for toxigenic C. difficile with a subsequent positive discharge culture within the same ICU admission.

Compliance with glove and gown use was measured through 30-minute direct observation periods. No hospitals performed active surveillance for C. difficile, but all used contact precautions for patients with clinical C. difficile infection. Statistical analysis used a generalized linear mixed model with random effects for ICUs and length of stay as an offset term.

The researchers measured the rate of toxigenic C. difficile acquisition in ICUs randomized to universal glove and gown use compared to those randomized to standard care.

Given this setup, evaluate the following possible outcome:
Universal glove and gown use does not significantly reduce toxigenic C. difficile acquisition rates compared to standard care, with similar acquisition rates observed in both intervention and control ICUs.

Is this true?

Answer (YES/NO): YES